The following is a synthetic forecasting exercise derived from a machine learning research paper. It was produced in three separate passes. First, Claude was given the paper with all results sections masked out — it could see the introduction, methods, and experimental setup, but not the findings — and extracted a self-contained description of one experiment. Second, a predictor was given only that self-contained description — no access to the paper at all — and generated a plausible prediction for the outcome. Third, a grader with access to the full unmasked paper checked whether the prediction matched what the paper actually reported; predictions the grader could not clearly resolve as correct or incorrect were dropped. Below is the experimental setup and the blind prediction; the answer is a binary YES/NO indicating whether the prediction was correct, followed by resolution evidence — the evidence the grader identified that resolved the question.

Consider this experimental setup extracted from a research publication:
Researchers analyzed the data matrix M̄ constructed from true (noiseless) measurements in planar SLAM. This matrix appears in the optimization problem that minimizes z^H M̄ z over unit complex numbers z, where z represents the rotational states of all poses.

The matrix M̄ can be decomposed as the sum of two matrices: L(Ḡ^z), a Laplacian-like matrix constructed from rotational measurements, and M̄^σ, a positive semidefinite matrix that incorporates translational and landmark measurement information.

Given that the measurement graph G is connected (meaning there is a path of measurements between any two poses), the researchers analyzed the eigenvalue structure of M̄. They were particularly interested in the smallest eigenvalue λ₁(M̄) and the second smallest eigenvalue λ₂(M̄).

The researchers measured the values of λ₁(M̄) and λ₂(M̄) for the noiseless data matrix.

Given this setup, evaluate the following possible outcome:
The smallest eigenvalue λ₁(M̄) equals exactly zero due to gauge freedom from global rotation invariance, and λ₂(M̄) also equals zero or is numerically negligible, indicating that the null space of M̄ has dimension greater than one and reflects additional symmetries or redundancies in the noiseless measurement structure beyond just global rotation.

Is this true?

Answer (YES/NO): NO